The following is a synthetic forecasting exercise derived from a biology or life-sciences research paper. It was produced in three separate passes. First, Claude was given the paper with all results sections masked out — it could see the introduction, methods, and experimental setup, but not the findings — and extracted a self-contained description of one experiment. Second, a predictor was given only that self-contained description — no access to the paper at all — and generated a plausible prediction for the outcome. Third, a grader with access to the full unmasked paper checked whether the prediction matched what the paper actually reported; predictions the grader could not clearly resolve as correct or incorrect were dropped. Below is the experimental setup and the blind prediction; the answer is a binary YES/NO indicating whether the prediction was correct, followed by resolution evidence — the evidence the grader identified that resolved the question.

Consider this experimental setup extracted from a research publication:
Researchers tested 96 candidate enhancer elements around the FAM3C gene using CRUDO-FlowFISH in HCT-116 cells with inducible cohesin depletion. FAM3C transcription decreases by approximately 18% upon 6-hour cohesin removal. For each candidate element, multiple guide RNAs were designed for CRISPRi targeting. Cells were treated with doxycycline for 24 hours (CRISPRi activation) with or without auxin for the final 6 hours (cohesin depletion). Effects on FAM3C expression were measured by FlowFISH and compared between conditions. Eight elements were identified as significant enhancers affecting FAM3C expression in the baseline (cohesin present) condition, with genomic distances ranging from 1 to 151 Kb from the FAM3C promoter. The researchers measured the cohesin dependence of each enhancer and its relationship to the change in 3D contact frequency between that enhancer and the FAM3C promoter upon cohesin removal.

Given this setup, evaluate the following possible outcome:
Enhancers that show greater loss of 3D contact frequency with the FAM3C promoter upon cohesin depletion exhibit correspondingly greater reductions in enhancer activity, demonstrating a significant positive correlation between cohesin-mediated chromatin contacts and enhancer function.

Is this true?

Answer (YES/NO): YES